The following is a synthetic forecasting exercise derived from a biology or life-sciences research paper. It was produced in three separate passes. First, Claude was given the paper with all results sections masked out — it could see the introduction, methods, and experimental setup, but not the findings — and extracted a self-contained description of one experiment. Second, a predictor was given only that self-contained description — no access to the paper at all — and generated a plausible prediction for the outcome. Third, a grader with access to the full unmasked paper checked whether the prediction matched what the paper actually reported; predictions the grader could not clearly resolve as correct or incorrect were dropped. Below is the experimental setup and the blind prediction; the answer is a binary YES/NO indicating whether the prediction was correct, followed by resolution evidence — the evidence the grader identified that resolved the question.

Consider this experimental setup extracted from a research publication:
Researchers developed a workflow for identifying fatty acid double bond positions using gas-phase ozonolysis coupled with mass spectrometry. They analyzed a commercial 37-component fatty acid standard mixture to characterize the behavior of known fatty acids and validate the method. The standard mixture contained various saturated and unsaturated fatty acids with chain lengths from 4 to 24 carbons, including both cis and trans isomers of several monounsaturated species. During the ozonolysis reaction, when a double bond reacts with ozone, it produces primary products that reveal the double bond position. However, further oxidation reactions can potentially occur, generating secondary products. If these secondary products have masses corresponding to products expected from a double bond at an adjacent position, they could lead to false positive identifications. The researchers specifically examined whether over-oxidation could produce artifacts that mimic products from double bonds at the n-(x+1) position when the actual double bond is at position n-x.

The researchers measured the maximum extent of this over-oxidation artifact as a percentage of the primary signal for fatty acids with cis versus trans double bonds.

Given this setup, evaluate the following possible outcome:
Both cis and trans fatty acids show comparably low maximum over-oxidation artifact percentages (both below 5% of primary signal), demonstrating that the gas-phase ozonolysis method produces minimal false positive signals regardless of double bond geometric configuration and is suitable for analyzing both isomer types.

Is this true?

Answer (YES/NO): NO